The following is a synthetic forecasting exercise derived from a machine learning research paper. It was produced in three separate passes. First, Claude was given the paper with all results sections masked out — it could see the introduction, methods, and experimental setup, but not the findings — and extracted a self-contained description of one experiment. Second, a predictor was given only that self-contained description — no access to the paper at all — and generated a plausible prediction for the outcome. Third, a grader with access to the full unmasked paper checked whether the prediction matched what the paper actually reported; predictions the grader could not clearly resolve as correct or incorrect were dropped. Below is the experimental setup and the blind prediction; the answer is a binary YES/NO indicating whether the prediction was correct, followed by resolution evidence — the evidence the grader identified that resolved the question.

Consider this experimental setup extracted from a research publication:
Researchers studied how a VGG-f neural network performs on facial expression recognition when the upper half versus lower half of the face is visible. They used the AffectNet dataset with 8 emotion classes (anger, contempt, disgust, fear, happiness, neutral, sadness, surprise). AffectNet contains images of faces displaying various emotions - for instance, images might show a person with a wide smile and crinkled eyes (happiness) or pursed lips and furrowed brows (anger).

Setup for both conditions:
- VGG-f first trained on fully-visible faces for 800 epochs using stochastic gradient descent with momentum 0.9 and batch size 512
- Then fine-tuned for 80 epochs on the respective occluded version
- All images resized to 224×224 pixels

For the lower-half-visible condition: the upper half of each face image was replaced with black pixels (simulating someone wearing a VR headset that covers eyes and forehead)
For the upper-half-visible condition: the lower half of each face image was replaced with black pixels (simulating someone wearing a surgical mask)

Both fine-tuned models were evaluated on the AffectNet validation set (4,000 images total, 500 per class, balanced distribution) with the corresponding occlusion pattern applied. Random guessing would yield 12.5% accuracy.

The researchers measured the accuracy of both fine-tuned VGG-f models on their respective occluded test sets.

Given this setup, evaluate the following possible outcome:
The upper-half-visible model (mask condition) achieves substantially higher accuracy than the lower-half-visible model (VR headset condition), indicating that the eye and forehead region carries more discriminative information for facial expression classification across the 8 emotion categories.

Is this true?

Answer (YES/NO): NO